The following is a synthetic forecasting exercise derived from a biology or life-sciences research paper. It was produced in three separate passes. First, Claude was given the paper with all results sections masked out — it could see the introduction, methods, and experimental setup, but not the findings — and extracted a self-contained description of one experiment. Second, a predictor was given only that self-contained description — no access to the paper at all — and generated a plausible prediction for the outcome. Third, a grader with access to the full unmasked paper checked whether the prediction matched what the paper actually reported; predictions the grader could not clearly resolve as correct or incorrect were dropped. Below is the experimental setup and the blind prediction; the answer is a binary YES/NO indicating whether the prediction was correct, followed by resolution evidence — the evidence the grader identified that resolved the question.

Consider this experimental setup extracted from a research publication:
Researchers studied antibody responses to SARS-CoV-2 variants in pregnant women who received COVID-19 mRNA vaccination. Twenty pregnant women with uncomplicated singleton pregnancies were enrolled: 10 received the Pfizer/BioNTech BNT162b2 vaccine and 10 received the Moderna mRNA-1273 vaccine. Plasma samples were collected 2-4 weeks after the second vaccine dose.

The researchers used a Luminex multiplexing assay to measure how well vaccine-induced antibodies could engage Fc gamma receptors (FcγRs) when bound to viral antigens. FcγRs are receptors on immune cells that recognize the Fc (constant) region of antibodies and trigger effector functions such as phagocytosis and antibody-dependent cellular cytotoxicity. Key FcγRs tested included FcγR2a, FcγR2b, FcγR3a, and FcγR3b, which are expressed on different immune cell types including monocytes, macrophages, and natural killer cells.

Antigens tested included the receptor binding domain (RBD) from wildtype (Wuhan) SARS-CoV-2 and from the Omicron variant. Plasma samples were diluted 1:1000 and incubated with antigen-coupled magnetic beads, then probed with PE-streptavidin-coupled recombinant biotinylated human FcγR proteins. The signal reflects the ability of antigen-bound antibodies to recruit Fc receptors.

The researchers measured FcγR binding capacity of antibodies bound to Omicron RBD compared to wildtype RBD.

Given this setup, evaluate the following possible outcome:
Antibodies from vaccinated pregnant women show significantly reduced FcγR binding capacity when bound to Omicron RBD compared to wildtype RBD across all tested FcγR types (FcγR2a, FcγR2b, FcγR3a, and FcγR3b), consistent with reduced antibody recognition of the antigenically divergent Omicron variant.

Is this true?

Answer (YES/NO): YES